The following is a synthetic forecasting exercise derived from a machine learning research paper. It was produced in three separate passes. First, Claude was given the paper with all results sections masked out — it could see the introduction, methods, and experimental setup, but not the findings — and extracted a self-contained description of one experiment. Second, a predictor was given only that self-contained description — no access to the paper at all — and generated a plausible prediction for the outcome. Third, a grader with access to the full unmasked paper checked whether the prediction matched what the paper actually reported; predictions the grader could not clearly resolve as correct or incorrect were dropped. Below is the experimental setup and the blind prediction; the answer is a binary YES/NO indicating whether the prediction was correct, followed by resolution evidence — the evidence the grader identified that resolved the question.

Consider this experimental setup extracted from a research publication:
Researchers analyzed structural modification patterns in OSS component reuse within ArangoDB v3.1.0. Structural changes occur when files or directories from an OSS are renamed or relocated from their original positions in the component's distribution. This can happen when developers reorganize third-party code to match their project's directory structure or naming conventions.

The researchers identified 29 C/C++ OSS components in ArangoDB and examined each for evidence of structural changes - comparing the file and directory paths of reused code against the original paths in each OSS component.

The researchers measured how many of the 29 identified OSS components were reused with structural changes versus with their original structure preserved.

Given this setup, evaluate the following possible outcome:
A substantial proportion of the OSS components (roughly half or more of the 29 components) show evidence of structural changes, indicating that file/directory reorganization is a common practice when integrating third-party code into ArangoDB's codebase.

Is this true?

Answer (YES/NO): NO